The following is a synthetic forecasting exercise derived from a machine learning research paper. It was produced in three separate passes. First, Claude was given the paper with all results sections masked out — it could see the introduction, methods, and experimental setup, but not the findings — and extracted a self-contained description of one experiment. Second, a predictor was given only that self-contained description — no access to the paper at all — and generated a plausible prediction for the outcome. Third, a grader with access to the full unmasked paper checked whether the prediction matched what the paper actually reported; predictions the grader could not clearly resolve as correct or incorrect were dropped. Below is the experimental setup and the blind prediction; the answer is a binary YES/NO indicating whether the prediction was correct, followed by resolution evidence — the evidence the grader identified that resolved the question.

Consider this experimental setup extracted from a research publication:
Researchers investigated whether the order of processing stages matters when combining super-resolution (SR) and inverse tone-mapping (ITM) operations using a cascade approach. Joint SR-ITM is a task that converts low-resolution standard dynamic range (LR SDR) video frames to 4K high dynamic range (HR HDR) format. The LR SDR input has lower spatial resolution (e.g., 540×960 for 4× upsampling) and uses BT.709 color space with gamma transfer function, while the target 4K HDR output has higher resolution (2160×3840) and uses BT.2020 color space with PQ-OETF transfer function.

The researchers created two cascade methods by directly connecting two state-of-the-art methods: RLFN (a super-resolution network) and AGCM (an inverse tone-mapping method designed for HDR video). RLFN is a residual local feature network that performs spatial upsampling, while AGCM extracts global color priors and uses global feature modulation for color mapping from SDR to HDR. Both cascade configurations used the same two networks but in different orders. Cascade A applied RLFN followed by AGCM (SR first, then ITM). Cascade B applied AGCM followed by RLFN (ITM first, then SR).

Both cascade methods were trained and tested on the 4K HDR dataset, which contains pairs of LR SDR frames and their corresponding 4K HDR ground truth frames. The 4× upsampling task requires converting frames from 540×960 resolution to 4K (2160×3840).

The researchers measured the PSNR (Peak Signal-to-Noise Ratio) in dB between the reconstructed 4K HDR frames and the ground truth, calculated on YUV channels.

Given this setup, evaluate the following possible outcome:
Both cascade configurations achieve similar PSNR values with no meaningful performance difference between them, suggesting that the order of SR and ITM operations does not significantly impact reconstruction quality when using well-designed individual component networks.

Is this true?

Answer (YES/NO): YES